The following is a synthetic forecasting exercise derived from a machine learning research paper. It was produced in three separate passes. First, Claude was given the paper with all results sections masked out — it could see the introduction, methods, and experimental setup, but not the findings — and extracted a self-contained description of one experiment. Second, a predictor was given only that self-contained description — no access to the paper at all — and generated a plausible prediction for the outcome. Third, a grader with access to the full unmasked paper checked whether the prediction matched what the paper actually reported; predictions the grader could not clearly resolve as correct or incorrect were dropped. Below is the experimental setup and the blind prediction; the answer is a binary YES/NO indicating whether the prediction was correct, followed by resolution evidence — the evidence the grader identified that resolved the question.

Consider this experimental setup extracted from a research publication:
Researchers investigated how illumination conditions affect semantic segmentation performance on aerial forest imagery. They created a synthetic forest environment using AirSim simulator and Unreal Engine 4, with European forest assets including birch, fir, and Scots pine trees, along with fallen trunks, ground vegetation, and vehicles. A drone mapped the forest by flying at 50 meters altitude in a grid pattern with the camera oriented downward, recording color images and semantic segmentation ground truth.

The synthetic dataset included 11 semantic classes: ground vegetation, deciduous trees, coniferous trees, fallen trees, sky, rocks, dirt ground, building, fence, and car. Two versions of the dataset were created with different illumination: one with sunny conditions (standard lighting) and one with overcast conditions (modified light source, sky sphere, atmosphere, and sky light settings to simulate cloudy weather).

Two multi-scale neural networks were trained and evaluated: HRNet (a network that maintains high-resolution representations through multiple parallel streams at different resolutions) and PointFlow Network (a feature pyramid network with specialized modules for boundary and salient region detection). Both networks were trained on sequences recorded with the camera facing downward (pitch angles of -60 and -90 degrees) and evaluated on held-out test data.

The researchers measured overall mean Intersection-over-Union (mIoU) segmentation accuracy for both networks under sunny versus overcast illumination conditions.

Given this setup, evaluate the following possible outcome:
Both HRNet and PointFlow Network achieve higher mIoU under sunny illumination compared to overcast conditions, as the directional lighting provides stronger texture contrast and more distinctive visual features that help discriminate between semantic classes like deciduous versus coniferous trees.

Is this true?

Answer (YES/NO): NO